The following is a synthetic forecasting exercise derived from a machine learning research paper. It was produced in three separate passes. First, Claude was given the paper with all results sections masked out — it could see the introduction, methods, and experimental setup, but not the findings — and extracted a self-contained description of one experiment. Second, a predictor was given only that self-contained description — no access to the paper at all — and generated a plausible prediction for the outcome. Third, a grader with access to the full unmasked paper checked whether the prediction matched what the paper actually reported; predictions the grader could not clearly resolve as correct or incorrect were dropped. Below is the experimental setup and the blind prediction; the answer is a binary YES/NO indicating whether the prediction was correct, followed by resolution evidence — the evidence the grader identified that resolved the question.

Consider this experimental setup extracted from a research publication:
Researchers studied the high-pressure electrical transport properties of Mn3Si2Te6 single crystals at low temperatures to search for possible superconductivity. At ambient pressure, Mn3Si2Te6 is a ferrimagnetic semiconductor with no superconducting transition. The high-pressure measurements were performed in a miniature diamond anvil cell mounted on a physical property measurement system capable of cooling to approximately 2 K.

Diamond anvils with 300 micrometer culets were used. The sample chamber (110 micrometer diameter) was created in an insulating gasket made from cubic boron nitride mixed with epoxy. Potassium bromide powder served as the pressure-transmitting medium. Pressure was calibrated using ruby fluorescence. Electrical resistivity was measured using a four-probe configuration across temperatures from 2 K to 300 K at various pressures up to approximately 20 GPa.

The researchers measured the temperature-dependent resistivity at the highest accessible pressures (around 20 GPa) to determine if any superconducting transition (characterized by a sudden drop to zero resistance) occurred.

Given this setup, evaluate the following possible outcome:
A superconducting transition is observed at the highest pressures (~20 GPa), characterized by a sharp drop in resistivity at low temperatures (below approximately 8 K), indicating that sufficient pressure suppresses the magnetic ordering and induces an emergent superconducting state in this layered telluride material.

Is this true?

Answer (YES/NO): YES